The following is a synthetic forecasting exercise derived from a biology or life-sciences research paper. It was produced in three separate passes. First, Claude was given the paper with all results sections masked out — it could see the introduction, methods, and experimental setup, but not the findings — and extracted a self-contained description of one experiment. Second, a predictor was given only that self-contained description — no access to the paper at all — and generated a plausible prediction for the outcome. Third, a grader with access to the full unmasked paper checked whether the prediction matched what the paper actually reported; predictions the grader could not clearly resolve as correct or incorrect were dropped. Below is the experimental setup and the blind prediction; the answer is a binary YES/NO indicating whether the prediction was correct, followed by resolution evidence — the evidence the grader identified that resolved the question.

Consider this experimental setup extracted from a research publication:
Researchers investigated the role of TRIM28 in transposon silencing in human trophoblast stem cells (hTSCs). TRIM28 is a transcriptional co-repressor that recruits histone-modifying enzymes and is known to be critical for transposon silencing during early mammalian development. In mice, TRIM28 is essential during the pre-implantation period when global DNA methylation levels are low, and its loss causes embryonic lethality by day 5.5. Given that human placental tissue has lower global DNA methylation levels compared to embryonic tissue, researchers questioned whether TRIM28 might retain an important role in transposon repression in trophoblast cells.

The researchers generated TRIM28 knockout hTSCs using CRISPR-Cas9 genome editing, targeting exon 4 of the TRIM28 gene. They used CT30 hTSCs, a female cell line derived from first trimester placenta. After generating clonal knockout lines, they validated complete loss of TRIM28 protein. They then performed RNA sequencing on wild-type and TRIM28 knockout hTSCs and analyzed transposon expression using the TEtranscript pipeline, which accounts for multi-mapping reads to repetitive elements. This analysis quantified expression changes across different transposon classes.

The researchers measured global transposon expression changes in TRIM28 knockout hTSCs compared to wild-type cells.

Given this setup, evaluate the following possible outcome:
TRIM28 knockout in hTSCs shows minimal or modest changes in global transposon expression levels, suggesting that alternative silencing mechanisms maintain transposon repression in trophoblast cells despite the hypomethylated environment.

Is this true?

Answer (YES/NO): YES